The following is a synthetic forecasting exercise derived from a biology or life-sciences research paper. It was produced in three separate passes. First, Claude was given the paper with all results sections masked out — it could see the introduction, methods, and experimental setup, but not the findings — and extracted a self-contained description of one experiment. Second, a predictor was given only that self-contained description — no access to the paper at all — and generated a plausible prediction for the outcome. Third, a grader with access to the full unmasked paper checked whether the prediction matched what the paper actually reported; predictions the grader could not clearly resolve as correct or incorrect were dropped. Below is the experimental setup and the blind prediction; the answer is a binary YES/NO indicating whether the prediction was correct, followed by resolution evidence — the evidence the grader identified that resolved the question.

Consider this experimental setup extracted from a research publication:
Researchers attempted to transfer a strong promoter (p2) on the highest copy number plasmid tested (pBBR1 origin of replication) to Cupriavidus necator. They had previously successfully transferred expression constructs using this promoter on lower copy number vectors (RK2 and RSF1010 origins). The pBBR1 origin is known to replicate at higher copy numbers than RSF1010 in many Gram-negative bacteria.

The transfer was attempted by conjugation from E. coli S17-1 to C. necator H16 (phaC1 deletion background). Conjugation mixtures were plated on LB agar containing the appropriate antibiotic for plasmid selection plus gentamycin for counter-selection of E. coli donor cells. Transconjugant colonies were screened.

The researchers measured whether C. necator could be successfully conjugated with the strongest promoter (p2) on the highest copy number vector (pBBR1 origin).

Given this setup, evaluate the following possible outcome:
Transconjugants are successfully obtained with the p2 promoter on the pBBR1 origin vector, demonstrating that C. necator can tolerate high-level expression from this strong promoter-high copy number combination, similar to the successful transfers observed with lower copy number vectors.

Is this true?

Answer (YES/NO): NO